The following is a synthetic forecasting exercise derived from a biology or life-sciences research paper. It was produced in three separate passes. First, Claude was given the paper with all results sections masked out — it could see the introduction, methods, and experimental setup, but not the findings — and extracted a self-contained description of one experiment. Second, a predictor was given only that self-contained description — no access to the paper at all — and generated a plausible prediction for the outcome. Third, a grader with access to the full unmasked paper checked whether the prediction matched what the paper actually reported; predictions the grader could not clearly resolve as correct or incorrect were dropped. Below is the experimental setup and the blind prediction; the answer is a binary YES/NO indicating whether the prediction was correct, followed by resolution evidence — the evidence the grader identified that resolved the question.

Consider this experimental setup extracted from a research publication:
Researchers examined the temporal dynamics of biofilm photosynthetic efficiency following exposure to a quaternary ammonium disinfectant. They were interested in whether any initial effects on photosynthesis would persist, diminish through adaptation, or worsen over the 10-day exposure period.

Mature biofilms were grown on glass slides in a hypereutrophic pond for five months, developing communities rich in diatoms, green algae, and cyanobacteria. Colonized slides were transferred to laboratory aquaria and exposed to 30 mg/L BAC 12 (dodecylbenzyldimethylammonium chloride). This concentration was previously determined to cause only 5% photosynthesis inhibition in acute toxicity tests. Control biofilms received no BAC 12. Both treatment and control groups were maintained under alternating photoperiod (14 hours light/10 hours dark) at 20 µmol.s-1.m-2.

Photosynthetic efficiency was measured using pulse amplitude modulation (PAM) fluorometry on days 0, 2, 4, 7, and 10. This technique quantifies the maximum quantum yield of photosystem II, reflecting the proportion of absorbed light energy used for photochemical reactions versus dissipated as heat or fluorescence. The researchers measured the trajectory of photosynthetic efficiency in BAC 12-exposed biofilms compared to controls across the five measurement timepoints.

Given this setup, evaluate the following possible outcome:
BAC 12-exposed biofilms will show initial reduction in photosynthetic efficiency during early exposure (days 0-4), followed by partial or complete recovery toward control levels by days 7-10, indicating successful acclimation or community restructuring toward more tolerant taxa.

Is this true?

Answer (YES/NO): NO